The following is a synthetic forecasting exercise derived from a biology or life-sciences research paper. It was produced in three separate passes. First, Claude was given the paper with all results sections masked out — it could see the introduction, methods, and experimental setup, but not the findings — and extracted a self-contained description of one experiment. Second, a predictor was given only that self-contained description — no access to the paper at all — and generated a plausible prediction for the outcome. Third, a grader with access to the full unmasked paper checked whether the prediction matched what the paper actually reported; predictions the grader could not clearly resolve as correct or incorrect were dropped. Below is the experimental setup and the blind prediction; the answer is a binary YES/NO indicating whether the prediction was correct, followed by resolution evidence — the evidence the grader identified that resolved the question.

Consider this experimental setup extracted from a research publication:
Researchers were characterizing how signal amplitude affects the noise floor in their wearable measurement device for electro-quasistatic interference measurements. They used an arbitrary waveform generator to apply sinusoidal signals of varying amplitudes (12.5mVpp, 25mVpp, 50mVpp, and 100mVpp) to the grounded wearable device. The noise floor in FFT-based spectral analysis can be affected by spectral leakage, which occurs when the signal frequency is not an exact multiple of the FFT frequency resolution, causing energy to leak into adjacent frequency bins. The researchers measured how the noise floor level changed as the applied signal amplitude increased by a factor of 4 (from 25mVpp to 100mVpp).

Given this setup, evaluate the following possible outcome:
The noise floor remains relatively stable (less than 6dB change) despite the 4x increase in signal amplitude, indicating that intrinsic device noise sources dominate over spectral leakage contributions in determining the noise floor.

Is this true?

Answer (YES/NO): NO